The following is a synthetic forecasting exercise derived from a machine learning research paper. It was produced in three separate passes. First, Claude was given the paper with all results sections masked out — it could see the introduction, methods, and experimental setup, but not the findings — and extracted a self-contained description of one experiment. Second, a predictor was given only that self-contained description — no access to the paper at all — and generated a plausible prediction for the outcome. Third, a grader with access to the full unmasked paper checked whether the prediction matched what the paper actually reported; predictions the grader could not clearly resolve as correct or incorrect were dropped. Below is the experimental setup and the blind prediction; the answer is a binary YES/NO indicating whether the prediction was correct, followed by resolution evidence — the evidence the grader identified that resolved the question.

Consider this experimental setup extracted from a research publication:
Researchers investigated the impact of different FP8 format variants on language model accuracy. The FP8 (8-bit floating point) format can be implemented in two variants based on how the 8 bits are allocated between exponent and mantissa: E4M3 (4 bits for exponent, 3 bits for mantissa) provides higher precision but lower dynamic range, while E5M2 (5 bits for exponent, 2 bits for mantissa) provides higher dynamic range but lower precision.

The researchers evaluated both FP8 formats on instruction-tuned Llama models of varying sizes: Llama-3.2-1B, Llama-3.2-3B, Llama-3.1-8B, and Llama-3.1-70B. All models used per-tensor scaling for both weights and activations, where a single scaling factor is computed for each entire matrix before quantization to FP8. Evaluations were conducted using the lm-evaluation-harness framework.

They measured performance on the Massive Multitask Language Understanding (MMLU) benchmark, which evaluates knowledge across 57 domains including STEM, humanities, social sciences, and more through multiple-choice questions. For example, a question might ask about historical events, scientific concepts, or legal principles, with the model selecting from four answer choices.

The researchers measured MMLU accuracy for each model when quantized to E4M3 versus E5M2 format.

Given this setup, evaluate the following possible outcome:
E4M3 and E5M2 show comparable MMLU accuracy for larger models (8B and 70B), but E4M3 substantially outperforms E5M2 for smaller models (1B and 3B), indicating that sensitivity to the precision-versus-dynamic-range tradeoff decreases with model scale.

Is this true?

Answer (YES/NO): NO